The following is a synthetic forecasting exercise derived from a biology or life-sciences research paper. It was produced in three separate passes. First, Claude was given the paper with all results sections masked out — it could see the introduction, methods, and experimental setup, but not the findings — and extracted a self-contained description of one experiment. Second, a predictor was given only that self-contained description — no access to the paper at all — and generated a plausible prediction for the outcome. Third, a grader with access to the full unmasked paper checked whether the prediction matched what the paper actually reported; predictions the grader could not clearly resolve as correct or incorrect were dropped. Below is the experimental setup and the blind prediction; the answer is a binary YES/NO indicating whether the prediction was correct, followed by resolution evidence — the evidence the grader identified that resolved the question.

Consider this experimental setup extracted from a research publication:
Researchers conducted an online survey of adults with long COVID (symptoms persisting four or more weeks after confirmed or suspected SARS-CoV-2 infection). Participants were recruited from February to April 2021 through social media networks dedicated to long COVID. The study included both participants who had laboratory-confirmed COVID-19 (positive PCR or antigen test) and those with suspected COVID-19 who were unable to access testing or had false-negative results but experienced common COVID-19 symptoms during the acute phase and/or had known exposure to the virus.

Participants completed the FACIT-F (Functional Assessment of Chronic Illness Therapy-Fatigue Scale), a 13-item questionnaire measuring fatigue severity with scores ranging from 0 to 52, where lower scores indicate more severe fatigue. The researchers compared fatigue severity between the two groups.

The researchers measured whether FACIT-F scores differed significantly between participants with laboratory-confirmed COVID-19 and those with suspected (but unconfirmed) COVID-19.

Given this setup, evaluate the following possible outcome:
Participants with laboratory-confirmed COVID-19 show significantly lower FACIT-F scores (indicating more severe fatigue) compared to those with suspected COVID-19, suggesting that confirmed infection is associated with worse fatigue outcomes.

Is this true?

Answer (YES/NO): NO